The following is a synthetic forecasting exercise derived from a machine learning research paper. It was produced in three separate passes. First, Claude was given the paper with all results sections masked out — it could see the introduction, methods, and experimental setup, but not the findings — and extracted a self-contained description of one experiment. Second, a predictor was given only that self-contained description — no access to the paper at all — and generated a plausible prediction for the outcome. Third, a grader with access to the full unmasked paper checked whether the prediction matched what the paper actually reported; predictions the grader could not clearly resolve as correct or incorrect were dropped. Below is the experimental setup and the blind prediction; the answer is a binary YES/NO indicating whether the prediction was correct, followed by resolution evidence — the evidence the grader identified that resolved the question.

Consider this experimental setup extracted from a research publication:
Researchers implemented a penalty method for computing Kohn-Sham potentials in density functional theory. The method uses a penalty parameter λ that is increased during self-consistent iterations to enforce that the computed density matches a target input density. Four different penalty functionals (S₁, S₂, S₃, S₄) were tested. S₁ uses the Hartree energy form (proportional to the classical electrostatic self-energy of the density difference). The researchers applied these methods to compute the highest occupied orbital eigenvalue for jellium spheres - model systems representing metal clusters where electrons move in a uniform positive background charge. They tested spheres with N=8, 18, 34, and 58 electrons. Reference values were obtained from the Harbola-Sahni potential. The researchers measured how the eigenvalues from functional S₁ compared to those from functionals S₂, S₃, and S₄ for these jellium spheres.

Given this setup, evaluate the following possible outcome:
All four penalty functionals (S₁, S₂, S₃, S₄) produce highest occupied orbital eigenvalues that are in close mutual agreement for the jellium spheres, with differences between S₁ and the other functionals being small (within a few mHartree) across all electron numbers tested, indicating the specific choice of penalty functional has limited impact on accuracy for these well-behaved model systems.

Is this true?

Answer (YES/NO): NO